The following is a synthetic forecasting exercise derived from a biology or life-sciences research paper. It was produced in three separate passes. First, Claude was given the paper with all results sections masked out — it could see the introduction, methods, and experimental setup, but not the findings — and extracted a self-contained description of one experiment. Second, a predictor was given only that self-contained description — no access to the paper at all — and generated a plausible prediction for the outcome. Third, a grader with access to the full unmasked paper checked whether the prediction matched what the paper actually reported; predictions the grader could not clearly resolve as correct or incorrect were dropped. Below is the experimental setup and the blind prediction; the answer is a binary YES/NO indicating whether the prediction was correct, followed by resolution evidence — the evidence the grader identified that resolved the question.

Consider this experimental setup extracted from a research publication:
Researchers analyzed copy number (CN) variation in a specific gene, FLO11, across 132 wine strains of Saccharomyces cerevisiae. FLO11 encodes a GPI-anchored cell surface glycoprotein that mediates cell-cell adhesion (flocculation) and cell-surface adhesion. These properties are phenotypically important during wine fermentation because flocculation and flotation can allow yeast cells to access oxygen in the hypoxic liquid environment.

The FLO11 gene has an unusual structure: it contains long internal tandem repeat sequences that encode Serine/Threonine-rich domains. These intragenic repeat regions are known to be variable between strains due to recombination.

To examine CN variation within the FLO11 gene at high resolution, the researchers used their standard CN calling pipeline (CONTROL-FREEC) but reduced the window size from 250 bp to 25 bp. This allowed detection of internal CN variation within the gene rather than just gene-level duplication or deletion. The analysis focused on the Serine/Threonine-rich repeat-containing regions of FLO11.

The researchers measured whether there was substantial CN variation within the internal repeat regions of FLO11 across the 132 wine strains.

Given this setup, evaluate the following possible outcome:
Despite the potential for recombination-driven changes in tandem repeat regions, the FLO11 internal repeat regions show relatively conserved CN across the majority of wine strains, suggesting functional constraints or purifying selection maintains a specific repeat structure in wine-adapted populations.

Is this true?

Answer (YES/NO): NO